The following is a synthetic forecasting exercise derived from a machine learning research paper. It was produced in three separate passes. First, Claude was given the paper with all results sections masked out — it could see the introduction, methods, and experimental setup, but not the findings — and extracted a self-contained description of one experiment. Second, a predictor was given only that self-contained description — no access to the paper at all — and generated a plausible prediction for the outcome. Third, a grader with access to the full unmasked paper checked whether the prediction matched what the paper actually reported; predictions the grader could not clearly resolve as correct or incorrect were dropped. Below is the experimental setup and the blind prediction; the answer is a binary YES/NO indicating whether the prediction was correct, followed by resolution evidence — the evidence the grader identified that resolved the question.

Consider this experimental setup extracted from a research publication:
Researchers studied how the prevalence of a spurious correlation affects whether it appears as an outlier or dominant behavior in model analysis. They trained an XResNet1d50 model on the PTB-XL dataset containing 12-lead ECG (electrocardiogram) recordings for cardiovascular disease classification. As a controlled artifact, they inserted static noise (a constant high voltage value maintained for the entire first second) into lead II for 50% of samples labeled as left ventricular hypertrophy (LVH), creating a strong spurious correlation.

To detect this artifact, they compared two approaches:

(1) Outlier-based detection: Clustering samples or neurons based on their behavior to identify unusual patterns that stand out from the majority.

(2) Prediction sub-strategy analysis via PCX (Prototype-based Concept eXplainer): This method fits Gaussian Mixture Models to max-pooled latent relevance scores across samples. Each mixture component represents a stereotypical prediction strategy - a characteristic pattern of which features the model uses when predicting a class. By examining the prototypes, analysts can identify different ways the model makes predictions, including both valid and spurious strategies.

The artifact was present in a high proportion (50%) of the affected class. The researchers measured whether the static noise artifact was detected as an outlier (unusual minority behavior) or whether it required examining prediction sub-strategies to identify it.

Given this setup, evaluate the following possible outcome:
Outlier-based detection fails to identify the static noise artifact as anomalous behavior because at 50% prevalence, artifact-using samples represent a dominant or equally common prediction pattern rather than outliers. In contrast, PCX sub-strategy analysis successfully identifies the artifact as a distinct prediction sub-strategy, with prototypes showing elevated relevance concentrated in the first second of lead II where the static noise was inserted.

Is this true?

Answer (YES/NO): NO